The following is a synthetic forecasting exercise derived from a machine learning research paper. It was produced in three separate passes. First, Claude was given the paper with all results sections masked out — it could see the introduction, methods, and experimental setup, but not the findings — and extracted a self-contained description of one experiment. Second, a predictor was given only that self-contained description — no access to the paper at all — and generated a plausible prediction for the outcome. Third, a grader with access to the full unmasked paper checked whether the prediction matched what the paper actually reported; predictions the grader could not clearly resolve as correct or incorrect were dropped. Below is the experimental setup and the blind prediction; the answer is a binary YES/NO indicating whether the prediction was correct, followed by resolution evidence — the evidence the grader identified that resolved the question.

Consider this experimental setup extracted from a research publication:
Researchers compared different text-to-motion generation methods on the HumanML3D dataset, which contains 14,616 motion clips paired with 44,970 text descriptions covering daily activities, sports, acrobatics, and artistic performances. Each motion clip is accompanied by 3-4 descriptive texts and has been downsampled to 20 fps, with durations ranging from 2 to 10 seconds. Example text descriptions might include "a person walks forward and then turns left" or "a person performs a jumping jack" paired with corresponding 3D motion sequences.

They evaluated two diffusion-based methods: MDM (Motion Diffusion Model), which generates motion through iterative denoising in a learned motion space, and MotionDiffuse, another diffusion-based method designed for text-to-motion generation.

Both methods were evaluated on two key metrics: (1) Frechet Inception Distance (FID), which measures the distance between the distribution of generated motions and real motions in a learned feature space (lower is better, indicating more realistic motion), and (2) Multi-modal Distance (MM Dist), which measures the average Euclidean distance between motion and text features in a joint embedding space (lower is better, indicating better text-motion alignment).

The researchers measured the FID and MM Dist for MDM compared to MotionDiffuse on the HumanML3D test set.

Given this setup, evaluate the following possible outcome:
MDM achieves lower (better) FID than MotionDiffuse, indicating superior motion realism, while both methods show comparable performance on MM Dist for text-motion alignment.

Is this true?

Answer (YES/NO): NO